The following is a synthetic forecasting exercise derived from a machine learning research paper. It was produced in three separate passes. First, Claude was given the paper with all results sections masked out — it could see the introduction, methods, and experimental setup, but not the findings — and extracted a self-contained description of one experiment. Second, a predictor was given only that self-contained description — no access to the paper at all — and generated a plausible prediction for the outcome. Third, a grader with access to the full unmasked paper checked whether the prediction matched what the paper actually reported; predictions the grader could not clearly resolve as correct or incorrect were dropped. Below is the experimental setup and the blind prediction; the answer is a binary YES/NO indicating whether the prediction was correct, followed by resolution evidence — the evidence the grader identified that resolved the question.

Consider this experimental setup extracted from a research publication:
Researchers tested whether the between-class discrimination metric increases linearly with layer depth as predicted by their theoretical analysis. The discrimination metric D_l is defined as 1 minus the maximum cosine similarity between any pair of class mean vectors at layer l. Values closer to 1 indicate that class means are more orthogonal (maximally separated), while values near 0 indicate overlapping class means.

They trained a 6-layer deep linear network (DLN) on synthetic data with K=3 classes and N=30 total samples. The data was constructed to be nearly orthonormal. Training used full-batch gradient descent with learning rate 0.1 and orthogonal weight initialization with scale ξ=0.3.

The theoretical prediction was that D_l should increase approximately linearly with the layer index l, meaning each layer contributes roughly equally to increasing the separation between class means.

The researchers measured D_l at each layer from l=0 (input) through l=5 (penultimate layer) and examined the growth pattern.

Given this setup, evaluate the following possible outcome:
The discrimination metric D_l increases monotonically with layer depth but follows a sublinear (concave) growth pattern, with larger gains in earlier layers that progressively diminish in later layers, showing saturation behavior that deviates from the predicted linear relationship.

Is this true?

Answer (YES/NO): NO